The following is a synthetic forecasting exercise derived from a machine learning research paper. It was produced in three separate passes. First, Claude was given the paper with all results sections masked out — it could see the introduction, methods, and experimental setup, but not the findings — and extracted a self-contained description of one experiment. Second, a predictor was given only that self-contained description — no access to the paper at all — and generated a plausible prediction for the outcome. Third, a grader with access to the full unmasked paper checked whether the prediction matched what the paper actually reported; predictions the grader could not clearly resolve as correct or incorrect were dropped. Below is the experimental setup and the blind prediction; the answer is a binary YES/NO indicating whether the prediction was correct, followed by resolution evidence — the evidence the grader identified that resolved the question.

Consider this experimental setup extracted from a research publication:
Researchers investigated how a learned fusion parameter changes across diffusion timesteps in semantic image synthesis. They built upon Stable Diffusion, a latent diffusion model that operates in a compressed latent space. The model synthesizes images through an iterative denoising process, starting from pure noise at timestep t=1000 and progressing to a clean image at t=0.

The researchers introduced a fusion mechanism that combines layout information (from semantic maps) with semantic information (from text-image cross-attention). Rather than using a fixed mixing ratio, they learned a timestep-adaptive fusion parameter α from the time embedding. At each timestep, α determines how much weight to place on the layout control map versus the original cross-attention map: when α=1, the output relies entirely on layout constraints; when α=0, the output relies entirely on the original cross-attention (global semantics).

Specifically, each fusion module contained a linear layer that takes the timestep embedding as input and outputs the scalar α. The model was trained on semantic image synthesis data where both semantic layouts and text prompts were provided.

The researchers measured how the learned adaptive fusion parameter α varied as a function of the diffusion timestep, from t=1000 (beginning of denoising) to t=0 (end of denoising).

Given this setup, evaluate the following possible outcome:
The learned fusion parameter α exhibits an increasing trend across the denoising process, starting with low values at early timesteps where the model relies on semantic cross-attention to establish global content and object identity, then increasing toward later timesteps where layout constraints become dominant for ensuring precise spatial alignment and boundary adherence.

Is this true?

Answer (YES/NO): NO